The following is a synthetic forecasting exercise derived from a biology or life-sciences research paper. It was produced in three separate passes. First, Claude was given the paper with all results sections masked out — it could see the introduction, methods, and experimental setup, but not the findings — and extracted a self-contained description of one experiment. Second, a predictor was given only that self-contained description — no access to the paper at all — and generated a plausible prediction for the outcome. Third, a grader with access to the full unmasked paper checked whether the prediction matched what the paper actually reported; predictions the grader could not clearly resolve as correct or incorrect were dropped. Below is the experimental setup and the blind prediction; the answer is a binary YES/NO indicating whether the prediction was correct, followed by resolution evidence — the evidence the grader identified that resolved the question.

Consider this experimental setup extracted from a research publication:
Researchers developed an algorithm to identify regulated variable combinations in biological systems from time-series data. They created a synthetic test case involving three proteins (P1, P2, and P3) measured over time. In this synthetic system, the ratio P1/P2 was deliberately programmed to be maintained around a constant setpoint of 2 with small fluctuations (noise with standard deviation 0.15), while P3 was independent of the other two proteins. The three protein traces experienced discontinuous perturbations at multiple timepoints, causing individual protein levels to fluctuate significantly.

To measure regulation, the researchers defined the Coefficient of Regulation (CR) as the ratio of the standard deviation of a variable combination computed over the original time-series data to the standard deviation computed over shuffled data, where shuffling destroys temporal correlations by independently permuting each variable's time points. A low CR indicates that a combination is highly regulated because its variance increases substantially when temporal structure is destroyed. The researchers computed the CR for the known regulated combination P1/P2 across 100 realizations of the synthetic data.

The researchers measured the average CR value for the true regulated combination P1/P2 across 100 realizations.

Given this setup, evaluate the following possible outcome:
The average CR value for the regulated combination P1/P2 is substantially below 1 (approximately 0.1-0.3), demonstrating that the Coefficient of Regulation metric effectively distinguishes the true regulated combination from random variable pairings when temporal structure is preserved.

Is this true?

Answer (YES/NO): YES